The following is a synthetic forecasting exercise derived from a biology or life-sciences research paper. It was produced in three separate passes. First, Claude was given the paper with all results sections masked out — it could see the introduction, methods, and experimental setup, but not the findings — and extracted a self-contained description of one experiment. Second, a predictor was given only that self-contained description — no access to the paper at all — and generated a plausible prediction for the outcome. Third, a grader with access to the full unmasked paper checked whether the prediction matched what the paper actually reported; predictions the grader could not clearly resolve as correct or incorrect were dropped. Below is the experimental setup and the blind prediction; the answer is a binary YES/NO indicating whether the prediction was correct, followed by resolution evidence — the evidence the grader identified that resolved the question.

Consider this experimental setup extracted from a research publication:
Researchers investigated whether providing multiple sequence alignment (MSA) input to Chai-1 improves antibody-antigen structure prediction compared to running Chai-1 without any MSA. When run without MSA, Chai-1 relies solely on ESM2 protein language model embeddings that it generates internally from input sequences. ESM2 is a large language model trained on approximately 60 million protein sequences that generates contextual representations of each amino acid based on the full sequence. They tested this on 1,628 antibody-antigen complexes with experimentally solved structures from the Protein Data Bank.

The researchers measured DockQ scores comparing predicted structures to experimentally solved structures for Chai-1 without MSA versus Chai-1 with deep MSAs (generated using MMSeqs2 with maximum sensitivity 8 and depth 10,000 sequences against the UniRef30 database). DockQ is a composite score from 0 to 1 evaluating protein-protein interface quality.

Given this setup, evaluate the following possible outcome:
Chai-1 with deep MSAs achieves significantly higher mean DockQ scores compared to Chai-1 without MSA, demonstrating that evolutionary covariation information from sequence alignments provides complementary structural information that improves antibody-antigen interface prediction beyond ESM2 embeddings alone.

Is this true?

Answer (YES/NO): YES